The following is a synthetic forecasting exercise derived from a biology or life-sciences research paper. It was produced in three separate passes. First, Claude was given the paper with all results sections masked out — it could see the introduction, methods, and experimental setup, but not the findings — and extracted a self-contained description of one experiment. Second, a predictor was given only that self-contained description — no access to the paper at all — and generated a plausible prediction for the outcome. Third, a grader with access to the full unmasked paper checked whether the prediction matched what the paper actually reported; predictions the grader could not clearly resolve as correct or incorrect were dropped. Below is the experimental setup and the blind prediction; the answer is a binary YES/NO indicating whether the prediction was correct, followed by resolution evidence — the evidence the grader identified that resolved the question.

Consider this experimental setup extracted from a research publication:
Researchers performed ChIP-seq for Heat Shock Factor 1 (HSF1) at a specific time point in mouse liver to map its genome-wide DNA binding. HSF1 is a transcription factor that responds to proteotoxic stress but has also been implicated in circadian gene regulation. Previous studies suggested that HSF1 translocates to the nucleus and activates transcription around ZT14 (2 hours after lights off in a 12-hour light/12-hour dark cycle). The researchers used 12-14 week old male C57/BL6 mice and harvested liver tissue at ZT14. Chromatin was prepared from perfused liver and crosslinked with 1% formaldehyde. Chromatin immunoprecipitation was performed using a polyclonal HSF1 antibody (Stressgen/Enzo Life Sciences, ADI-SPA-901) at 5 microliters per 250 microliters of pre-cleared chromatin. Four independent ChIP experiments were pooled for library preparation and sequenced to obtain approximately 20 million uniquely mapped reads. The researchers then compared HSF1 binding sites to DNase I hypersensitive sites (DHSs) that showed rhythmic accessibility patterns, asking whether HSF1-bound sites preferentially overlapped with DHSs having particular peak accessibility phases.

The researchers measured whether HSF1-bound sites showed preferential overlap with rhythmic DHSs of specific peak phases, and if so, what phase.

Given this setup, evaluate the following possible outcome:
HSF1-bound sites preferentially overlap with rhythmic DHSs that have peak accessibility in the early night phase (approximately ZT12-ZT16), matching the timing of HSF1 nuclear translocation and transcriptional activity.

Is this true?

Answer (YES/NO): NO